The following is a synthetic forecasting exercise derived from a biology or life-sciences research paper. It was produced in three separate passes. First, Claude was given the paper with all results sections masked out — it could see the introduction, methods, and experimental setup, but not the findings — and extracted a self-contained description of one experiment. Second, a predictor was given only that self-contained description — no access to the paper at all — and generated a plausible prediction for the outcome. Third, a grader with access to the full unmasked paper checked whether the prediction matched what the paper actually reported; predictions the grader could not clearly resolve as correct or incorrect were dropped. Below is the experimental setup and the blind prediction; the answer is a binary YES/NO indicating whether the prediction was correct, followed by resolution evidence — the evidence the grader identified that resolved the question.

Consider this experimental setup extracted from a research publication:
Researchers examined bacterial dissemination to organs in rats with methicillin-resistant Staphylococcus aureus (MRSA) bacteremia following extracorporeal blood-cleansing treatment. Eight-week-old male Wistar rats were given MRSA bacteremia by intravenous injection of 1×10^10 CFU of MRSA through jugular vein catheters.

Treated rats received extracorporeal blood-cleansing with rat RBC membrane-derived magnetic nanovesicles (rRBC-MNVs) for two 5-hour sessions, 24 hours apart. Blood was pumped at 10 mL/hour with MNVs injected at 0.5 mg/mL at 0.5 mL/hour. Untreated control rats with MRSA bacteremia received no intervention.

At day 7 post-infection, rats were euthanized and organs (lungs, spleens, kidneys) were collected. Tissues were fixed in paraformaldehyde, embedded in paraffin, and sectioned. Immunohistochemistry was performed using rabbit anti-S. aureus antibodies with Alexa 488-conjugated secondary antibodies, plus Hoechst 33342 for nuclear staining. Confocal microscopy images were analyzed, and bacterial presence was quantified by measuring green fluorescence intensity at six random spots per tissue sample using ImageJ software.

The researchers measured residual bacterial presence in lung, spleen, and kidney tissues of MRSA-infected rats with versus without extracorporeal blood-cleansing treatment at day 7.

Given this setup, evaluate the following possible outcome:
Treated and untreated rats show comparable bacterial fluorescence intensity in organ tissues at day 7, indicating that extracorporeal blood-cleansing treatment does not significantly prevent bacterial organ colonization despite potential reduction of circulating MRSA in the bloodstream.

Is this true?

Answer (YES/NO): NO